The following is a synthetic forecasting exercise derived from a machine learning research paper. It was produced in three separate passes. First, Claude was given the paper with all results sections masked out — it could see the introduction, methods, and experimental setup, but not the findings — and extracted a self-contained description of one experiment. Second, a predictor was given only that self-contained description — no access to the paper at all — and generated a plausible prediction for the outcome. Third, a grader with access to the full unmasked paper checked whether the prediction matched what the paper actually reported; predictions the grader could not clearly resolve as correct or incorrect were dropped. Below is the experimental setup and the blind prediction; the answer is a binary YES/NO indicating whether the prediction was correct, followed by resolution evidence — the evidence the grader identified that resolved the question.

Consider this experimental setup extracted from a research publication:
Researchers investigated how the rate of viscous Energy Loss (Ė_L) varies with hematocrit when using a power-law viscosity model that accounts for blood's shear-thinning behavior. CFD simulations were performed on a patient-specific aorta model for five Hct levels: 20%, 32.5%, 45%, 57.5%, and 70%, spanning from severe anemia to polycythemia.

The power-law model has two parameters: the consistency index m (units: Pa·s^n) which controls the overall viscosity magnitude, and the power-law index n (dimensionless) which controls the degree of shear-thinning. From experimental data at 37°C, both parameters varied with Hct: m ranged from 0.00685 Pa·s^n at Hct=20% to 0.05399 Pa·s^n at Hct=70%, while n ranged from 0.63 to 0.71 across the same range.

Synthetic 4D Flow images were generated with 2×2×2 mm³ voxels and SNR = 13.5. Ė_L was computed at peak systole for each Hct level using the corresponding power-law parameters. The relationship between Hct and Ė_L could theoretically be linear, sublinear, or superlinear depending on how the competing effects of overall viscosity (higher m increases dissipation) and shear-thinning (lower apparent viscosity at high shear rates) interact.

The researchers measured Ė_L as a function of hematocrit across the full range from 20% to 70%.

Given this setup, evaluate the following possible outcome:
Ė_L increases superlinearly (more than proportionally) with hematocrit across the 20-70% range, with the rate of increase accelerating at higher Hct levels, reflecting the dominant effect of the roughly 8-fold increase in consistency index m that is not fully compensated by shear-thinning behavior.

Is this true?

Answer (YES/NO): YES